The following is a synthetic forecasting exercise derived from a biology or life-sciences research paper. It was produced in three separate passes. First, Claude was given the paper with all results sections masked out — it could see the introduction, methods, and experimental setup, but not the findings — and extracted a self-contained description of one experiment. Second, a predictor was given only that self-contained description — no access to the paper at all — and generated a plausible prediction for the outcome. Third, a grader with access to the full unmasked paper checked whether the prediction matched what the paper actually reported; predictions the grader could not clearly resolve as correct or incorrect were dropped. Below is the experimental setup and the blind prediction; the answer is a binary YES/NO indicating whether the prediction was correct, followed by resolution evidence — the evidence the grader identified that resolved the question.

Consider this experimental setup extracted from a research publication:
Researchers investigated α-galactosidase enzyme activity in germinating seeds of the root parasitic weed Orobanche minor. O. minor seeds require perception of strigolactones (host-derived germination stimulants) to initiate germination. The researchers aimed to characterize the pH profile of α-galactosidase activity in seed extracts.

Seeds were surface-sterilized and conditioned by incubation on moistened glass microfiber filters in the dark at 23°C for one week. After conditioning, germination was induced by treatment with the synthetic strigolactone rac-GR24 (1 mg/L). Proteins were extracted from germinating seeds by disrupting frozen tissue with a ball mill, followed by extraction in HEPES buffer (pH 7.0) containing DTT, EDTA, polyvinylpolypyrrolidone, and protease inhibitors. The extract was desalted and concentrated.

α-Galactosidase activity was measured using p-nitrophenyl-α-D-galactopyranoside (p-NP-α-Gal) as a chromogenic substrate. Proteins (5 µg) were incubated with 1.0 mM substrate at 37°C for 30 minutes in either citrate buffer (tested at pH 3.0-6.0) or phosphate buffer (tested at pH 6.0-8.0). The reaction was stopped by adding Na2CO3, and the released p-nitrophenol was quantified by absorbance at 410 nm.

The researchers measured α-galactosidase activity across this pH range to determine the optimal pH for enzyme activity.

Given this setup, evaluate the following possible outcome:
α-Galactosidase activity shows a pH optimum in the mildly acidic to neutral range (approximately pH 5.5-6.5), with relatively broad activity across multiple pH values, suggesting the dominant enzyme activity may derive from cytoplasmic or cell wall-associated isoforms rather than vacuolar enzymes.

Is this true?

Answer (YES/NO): NO